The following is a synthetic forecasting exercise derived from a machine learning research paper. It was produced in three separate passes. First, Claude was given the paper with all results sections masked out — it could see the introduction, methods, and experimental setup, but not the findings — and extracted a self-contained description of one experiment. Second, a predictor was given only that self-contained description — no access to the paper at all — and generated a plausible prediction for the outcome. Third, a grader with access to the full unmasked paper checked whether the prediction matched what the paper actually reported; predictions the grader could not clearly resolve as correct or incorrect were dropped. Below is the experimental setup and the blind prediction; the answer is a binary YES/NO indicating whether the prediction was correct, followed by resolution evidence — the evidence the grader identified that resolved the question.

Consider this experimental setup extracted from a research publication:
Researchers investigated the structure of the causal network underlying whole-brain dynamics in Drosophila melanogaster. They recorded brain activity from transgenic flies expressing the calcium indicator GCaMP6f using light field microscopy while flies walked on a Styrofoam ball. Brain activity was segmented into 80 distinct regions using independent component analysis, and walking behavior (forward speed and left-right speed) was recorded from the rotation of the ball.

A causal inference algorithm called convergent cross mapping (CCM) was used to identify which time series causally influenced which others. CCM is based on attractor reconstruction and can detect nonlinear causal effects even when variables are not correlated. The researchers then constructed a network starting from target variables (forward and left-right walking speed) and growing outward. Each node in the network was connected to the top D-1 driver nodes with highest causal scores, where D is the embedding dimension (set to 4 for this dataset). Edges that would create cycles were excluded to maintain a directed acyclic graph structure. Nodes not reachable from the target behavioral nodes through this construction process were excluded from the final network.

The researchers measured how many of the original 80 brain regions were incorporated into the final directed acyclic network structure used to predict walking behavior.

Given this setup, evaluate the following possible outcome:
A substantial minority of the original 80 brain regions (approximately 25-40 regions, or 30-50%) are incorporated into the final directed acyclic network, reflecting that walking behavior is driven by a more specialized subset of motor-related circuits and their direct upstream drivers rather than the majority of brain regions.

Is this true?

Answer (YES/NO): NO